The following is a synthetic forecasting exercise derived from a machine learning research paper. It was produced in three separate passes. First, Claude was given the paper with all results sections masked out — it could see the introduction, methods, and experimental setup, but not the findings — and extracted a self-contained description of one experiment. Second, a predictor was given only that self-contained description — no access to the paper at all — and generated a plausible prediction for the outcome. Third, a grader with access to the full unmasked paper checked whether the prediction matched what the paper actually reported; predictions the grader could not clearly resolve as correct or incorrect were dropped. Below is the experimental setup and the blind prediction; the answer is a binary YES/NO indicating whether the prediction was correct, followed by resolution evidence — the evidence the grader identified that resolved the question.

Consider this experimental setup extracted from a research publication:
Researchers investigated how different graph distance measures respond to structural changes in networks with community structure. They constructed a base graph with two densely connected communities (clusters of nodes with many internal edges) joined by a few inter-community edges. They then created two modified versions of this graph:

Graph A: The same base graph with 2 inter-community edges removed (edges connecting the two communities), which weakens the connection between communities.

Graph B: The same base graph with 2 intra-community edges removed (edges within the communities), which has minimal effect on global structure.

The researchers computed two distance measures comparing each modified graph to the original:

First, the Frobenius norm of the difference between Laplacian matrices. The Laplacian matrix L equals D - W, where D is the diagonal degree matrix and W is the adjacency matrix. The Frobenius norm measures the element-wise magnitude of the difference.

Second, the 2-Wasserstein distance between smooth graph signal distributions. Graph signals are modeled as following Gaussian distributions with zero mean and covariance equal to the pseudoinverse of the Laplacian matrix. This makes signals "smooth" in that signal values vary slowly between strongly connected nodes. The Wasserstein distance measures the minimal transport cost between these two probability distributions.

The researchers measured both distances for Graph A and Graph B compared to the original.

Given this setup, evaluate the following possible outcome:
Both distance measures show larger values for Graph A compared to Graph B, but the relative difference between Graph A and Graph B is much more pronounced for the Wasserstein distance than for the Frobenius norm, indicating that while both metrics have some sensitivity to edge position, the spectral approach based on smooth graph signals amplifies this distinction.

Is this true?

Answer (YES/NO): NO